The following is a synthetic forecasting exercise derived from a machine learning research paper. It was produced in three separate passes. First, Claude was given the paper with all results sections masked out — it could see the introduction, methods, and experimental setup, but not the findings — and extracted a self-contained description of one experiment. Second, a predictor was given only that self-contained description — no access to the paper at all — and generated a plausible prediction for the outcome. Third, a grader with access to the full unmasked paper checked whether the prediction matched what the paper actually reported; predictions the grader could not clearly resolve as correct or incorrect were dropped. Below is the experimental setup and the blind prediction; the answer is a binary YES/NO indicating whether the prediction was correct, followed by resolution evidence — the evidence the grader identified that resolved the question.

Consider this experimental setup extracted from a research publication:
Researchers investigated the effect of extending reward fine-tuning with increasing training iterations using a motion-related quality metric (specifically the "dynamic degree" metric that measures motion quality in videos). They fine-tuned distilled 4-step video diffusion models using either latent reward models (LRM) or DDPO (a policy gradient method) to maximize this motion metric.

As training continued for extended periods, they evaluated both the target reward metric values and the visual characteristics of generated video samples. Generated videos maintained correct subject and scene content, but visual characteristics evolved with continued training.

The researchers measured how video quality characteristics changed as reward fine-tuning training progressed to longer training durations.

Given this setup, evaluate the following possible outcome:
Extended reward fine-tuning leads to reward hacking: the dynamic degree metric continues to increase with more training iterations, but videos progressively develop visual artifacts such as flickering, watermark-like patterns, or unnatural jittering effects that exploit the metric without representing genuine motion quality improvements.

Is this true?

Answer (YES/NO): NO